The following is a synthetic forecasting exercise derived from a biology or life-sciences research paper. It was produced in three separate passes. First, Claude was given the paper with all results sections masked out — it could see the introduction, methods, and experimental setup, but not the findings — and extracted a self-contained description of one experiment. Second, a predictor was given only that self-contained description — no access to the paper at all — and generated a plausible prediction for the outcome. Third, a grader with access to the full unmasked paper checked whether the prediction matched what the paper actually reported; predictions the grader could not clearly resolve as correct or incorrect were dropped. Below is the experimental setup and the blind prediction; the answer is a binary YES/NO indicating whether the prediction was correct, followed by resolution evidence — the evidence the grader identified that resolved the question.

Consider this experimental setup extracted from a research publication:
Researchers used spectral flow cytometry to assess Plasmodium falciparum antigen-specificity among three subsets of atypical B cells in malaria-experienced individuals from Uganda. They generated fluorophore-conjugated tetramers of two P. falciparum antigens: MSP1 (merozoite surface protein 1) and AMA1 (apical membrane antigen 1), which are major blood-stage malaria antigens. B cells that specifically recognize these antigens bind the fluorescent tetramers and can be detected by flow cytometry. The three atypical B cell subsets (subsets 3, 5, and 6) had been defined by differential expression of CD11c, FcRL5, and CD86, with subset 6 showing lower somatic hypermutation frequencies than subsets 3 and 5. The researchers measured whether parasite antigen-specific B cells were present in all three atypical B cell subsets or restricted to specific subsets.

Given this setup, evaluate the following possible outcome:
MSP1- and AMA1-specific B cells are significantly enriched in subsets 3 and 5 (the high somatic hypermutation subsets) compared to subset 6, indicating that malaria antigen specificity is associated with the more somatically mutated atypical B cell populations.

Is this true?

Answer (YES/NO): NO